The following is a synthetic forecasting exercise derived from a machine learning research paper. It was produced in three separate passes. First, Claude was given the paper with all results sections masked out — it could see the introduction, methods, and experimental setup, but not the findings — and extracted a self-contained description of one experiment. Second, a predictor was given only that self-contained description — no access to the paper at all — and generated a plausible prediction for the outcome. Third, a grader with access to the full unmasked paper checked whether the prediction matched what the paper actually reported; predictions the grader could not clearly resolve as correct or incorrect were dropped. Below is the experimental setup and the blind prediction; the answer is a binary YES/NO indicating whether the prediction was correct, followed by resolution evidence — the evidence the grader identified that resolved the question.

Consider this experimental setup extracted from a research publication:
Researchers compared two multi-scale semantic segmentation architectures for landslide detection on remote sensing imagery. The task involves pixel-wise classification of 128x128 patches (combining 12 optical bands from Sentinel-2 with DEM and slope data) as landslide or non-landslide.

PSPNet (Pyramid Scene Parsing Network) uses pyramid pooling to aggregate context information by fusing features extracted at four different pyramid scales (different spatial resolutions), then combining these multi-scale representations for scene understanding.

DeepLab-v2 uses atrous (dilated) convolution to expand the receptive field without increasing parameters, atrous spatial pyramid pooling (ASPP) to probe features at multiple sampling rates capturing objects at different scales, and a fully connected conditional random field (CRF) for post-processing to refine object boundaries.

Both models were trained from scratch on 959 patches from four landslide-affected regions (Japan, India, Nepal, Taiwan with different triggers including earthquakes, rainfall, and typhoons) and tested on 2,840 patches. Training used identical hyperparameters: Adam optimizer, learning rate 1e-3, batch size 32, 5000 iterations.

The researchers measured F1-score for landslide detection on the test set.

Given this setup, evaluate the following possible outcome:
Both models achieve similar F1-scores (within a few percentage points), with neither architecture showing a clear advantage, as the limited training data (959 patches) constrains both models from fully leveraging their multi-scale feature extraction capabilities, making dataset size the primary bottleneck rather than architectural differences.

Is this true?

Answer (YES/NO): NO